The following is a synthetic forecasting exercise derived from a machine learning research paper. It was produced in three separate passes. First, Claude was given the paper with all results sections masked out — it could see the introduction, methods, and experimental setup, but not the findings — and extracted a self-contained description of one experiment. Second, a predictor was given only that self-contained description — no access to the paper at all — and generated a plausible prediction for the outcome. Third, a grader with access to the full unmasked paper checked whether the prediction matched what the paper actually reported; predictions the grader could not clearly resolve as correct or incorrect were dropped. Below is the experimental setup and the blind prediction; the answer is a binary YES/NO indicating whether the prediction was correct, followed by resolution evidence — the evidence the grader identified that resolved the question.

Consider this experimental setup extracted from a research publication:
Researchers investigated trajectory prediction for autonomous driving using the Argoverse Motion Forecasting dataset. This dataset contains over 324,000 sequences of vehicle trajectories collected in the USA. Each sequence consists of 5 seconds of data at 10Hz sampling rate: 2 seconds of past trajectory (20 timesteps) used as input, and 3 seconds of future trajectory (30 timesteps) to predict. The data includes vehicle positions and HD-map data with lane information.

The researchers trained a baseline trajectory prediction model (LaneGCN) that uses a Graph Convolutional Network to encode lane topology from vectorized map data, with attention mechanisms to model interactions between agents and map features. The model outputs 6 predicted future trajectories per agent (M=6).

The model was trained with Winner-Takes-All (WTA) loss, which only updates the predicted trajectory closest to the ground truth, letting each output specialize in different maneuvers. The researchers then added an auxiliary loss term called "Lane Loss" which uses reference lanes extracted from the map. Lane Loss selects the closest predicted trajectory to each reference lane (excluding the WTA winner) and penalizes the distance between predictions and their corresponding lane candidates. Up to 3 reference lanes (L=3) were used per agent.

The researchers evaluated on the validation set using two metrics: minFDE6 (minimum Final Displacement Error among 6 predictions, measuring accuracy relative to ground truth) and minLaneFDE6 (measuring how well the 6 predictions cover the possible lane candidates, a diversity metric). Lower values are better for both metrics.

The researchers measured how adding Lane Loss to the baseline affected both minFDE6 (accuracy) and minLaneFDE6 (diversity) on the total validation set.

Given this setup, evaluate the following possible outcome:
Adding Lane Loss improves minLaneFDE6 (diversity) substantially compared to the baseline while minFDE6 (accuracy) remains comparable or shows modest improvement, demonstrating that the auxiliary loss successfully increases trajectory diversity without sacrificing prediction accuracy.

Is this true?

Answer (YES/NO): NO